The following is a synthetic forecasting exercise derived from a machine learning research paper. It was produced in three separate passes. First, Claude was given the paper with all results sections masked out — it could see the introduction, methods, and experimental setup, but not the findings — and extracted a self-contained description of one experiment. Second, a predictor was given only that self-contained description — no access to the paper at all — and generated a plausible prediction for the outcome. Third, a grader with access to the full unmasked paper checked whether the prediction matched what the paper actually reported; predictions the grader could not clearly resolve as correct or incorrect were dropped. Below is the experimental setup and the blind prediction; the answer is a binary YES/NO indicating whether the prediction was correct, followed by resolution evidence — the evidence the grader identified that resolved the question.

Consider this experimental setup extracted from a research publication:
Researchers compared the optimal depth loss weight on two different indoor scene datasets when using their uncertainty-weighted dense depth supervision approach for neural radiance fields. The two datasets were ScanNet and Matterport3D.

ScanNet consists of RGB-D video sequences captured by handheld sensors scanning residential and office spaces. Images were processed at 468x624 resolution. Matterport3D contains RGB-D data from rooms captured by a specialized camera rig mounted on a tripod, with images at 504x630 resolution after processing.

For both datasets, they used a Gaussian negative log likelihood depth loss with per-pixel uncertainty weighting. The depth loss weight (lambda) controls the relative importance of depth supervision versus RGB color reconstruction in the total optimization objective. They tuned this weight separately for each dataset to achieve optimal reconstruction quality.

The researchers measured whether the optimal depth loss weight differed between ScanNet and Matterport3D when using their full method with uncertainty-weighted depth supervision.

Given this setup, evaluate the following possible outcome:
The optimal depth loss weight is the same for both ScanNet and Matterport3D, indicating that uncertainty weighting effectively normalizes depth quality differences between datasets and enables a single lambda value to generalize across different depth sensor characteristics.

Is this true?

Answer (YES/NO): NO